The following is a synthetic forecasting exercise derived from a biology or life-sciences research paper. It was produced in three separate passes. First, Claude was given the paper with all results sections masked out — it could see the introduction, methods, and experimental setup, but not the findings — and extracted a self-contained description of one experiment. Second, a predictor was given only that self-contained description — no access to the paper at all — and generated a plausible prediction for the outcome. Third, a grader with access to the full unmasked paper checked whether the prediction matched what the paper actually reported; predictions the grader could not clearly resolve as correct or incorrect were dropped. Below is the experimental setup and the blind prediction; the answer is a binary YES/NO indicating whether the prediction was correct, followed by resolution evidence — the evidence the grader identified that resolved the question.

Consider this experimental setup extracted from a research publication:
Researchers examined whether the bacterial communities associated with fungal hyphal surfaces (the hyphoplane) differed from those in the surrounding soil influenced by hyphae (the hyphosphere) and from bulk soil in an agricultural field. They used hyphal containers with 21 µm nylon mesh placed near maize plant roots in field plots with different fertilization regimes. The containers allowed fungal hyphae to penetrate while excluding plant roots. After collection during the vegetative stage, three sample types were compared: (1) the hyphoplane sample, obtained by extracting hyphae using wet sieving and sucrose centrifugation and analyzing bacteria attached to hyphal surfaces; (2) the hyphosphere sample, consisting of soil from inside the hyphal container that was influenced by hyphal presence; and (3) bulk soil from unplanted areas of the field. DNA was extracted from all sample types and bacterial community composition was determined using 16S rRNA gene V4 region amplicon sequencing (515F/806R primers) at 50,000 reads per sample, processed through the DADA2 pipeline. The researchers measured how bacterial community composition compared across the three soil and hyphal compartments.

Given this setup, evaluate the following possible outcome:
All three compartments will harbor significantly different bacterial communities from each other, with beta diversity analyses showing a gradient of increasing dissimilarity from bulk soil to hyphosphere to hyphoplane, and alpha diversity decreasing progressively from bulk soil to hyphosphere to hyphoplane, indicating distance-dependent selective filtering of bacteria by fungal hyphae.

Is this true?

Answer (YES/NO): NO